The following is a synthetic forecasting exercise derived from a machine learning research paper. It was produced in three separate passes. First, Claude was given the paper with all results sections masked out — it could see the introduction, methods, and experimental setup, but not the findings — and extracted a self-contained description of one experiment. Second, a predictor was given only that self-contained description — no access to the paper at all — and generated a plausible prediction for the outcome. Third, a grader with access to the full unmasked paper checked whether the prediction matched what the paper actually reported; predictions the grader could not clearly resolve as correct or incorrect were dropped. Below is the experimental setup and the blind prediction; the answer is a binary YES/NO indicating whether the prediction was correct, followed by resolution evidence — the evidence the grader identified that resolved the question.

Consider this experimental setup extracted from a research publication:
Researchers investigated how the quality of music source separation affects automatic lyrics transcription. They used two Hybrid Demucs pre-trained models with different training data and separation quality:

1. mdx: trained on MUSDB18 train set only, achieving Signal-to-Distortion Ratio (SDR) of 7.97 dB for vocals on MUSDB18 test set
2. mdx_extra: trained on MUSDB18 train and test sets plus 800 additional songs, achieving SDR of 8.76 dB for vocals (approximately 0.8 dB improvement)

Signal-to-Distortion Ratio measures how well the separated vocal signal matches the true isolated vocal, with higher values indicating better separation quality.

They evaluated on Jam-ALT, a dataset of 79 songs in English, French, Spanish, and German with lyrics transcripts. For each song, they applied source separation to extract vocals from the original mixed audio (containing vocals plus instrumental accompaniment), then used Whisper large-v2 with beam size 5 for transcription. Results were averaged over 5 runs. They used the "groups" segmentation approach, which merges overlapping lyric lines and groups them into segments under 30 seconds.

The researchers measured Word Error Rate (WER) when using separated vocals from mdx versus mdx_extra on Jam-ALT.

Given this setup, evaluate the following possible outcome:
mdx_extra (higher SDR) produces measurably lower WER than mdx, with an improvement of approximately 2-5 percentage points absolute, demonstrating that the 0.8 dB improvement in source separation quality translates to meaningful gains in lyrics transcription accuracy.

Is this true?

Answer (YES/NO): NO